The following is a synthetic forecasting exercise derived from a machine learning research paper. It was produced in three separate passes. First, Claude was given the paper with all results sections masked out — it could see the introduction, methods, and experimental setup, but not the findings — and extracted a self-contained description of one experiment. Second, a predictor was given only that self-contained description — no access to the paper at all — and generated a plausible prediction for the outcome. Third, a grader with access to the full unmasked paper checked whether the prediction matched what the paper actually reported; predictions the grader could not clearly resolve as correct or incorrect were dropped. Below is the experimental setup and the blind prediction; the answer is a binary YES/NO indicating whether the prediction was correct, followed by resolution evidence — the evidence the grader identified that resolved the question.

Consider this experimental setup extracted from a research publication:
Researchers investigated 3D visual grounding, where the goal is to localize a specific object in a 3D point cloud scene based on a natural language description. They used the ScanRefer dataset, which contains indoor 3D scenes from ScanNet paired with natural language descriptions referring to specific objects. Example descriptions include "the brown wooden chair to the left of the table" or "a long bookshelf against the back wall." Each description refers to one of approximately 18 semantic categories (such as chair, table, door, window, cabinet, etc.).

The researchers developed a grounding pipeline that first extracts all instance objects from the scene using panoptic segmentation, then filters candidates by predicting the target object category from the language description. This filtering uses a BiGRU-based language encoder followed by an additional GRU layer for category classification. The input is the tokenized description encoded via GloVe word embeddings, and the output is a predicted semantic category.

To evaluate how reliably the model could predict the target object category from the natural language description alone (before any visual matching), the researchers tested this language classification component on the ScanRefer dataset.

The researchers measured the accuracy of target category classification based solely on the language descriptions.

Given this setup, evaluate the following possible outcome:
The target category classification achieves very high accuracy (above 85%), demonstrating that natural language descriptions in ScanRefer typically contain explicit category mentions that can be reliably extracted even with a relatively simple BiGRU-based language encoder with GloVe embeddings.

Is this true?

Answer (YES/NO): YES